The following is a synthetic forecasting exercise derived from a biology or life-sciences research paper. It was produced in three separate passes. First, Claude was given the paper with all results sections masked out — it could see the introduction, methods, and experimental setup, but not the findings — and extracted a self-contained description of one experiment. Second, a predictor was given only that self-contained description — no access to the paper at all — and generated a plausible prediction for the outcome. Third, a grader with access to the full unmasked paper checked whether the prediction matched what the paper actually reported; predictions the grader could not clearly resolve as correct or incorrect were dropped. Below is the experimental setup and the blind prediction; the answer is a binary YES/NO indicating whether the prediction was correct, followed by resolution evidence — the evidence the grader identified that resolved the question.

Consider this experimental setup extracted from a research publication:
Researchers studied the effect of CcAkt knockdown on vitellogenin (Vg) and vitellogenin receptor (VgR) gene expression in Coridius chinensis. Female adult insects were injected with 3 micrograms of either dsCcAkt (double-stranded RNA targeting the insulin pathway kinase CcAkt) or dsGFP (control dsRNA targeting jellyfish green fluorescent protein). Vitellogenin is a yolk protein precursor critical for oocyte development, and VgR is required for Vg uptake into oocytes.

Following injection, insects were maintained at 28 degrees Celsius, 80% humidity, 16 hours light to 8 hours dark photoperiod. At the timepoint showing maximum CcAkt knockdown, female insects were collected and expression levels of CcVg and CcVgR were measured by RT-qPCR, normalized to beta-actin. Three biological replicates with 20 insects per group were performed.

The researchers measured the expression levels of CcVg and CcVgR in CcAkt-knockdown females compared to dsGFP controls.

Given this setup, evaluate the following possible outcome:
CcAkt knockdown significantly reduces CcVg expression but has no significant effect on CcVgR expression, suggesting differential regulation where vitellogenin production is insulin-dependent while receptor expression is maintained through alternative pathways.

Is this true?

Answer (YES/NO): NO